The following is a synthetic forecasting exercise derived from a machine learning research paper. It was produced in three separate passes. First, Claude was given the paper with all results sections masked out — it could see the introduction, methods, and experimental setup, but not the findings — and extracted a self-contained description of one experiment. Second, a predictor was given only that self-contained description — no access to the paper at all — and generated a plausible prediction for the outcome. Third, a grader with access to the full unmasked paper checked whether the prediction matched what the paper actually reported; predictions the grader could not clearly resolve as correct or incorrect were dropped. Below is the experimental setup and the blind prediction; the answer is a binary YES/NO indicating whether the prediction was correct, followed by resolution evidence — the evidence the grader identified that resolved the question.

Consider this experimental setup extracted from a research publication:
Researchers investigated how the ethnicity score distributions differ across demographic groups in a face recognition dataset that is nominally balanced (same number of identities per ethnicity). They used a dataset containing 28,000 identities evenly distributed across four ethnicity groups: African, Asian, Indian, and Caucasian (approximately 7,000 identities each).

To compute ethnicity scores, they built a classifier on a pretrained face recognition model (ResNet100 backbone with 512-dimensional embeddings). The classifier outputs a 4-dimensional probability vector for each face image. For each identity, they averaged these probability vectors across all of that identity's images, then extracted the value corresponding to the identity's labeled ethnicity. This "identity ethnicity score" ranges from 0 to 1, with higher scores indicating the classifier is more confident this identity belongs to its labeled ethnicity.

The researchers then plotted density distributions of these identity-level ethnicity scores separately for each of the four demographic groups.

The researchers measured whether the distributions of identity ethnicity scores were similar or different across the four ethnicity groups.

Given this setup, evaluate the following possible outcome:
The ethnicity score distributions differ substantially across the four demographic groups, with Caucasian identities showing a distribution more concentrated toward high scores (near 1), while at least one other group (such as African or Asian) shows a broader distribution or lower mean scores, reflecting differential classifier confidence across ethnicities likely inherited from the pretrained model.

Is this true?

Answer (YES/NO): NO